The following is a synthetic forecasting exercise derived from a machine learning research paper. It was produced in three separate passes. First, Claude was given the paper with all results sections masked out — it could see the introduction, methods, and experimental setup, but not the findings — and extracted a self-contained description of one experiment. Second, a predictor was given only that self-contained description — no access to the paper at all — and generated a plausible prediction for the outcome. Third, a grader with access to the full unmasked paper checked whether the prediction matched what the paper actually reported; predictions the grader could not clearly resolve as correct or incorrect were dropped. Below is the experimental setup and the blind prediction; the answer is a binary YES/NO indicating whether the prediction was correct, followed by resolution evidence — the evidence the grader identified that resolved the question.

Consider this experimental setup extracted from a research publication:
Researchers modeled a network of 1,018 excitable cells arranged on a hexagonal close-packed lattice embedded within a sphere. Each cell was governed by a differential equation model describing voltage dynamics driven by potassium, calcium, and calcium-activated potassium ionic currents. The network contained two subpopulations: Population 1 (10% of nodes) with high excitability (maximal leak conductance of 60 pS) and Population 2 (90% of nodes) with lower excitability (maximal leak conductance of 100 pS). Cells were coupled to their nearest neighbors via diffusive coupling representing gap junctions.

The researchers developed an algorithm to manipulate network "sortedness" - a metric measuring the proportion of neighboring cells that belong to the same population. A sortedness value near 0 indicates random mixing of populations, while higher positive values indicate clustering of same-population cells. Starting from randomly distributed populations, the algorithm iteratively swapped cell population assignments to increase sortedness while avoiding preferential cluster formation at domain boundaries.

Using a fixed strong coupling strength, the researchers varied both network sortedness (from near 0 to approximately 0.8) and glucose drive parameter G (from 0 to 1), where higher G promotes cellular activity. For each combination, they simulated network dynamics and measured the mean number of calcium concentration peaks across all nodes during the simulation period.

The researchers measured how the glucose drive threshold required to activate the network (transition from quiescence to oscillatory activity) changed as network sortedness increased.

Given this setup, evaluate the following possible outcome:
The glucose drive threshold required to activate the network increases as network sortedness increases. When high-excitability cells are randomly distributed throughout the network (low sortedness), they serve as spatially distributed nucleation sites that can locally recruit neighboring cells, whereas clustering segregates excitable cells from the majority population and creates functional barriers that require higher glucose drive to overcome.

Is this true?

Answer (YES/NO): NO